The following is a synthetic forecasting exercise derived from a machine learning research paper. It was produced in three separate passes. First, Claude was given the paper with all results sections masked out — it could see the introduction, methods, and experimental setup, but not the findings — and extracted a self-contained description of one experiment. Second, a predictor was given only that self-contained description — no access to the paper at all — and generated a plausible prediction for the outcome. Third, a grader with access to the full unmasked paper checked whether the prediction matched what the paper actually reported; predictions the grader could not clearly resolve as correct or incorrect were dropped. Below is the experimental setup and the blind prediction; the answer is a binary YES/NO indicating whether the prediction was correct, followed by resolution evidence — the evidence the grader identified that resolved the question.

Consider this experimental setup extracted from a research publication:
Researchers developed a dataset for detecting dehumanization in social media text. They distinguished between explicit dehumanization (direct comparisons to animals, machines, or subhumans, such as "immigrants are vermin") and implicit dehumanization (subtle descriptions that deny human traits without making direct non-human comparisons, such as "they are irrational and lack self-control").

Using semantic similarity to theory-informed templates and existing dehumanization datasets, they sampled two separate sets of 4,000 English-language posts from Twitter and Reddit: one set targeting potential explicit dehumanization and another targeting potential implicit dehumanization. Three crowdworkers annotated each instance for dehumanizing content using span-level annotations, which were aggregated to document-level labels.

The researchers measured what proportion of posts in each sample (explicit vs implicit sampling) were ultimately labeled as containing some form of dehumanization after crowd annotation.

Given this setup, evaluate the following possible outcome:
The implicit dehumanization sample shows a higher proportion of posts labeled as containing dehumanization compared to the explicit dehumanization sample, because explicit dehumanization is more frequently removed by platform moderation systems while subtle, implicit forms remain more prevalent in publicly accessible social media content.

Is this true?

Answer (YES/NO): YES